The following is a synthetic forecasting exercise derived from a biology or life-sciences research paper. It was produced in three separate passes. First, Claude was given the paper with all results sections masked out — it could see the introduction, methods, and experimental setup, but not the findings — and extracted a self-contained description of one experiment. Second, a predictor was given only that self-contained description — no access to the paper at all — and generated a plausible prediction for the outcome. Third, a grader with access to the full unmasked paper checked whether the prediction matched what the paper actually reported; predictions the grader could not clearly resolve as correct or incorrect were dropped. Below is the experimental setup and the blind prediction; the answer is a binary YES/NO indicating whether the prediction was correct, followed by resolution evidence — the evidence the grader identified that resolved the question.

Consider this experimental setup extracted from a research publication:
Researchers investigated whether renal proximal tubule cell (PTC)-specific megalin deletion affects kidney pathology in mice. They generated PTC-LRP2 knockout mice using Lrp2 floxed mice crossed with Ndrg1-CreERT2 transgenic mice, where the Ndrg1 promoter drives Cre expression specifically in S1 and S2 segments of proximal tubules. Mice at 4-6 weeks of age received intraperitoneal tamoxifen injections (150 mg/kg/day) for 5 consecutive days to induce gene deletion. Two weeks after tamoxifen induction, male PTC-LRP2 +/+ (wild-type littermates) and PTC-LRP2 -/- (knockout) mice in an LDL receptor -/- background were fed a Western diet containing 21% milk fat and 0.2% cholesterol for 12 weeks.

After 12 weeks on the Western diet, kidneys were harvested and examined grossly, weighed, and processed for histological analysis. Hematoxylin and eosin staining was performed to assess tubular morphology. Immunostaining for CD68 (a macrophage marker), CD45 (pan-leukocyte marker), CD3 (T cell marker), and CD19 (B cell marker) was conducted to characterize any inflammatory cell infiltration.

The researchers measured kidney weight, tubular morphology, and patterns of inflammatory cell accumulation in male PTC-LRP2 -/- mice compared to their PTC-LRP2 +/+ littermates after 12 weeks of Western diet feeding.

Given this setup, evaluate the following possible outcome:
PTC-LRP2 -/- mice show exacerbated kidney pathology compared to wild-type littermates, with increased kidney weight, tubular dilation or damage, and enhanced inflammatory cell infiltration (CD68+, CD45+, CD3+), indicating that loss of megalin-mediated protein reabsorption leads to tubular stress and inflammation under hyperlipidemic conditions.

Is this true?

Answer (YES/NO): NO